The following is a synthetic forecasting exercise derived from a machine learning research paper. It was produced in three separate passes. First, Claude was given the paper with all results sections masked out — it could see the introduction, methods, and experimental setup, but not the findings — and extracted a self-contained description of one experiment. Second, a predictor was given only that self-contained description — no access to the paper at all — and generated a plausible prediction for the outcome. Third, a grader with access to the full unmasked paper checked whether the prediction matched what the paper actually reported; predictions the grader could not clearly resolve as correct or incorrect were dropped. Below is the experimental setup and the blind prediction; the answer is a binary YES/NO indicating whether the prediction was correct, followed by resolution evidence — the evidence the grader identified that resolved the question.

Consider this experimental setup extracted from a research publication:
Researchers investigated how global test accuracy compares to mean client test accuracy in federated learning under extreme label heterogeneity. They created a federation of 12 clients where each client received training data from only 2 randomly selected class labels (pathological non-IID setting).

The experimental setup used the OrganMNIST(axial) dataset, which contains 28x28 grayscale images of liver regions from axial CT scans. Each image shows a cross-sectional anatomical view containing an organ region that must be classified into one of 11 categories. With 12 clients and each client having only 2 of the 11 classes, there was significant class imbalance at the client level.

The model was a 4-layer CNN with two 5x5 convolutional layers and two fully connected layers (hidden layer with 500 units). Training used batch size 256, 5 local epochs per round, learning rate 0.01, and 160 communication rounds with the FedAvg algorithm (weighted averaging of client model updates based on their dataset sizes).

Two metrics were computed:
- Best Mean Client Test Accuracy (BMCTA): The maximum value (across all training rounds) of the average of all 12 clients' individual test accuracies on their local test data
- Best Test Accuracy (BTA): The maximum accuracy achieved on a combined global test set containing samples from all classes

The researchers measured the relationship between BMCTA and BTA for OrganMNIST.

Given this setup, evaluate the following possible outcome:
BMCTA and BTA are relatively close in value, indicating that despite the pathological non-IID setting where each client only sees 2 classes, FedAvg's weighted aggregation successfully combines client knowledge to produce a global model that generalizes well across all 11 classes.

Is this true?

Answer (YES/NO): NO